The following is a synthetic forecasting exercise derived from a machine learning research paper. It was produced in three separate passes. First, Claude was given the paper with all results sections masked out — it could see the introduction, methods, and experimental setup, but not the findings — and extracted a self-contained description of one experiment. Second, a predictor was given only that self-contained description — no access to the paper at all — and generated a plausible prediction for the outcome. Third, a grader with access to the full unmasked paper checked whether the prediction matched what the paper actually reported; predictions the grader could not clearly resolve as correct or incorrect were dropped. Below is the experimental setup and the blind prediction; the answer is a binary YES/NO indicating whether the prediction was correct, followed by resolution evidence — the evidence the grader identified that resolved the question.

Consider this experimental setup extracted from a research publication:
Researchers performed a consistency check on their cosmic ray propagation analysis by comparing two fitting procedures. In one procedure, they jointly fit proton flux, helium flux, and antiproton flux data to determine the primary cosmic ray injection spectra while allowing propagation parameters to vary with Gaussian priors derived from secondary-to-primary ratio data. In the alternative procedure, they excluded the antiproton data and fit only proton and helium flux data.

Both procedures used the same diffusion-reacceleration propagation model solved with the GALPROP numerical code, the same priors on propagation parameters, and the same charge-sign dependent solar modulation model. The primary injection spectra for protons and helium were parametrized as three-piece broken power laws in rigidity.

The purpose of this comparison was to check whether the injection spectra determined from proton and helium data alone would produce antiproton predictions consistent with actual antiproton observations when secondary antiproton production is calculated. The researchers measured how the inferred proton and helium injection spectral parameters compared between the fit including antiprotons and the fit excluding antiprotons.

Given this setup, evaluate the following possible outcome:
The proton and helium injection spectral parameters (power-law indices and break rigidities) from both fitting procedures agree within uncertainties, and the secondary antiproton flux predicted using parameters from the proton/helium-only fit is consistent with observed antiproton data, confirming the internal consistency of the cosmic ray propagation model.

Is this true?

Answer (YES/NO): YES